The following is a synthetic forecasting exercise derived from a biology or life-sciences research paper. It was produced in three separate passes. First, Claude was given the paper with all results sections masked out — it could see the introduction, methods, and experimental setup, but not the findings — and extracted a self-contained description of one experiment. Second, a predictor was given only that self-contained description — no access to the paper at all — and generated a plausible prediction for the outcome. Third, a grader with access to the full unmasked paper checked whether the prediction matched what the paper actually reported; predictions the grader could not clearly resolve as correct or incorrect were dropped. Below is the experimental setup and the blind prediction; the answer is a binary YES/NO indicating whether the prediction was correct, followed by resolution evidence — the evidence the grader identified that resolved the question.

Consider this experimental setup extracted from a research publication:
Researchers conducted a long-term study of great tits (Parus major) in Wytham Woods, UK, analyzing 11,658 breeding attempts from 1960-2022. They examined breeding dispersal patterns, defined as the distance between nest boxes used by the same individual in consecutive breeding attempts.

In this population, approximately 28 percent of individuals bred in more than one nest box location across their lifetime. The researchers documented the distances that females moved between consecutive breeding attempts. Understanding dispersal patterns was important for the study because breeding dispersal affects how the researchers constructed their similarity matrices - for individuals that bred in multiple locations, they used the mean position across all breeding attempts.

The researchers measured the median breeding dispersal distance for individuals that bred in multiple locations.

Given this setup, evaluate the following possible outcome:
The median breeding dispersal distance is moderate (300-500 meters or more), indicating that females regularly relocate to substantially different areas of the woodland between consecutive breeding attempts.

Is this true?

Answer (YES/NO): NO